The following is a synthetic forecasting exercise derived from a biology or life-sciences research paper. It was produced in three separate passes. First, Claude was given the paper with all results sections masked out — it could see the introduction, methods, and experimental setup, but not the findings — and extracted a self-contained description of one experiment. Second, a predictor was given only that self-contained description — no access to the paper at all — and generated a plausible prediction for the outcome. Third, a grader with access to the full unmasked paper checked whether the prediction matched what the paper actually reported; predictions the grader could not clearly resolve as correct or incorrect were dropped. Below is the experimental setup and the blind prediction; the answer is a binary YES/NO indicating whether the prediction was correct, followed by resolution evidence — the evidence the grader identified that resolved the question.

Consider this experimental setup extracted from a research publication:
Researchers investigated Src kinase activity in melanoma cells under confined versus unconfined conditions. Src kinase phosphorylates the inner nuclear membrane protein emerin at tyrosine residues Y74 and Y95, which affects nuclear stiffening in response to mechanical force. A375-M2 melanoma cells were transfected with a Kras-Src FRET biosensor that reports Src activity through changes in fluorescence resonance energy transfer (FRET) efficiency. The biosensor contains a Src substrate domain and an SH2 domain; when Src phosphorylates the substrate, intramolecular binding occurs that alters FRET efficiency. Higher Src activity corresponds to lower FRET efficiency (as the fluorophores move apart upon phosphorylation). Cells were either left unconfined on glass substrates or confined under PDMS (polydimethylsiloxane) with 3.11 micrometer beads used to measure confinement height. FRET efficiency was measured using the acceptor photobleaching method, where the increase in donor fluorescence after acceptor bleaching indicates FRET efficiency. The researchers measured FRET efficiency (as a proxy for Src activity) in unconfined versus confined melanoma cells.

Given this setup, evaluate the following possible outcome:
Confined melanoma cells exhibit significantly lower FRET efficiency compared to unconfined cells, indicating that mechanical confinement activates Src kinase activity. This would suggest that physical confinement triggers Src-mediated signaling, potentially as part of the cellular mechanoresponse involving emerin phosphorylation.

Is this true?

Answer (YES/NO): NO